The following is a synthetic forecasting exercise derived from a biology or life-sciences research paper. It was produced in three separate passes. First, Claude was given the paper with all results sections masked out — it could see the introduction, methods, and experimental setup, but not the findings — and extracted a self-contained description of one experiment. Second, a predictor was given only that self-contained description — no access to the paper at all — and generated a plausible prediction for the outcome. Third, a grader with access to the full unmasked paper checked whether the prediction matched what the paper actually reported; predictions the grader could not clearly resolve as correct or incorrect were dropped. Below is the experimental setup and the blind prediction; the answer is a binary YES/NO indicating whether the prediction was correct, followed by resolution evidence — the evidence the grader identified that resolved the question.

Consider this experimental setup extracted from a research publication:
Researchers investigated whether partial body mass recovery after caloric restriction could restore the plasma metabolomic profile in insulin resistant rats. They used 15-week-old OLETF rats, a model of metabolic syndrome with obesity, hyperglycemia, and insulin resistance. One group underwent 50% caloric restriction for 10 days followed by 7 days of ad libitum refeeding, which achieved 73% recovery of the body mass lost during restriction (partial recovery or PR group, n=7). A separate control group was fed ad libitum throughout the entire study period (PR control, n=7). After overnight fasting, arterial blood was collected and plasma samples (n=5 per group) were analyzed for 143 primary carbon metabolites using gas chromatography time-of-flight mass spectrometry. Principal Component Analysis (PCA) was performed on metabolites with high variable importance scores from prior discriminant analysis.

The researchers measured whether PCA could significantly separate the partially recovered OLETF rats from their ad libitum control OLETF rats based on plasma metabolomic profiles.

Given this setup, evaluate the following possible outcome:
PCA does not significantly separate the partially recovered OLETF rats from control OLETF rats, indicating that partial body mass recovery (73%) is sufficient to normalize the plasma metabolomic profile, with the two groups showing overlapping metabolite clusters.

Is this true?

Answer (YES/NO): NO